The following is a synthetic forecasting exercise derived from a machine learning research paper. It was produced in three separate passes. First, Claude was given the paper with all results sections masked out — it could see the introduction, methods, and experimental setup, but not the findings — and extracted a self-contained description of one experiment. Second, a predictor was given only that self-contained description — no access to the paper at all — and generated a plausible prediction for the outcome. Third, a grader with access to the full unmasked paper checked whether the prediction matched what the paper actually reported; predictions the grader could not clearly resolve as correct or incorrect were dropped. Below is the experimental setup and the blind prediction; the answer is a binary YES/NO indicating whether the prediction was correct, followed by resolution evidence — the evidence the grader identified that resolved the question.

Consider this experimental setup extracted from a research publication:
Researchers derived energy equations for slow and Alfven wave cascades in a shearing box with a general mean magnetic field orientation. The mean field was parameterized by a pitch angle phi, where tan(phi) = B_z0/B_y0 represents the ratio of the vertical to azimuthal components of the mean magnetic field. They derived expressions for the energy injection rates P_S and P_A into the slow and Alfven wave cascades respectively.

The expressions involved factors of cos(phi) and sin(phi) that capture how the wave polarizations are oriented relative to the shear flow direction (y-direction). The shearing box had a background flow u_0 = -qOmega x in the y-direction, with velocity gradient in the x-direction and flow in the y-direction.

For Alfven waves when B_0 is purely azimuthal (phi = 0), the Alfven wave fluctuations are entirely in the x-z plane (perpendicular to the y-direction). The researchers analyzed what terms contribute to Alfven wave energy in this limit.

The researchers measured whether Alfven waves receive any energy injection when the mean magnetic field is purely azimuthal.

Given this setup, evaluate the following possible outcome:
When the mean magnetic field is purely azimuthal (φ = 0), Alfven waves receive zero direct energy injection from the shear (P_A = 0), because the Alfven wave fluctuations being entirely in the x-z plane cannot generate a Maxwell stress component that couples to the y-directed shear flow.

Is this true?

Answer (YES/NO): NO